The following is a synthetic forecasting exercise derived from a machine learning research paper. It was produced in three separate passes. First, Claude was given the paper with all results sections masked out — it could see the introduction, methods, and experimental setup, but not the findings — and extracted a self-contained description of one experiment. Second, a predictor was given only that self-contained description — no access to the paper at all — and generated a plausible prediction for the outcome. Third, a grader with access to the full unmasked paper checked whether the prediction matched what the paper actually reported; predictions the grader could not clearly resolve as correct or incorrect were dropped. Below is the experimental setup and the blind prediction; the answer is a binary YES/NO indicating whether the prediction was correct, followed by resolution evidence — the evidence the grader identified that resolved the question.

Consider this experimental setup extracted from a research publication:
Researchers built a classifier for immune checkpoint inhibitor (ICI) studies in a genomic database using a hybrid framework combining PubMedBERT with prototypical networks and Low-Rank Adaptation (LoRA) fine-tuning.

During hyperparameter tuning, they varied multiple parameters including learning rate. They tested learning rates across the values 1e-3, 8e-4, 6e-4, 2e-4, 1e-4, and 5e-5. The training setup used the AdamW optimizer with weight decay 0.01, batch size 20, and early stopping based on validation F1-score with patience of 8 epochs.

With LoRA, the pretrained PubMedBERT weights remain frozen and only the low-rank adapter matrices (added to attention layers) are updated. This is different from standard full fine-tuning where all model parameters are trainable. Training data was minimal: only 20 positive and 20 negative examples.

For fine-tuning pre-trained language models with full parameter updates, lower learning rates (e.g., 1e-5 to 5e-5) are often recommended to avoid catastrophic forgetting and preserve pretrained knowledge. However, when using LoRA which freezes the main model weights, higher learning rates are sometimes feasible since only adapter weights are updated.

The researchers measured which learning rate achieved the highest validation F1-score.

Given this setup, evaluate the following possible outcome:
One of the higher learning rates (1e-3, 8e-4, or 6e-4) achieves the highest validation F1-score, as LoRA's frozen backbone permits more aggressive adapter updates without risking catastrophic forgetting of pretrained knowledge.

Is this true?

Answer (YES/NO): YES